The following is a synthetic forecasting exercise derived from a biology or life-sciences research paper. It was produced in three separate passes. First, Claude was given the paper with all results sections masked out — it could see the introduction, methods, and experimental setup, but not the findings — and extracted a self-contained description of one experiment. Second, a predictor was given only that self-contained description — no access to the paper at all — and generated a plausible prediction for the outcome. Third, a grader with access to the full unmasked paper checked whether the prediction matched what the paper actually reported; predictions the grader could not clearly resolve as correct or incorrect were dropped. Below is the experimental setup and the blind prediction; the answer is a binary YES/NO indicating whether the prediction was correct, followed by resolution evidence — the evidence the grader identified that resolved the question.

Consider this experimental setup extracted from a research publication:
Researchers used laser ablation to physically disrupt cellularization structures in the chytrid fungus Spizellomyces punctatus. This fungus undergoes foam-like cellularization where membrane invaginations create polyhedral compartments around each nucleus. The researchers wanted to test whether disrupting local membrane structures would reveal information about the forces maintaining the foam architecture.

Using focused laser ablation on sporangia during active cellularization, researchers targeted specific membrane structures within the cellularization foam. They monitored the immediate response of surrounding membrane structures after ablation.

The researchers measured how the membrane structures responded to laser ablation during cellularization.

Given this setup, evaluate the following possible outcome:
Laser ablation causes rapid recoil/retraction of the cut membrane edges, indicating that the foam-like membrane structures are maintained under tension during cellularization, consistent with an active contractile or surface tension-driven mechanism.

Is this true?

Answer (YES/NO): YES